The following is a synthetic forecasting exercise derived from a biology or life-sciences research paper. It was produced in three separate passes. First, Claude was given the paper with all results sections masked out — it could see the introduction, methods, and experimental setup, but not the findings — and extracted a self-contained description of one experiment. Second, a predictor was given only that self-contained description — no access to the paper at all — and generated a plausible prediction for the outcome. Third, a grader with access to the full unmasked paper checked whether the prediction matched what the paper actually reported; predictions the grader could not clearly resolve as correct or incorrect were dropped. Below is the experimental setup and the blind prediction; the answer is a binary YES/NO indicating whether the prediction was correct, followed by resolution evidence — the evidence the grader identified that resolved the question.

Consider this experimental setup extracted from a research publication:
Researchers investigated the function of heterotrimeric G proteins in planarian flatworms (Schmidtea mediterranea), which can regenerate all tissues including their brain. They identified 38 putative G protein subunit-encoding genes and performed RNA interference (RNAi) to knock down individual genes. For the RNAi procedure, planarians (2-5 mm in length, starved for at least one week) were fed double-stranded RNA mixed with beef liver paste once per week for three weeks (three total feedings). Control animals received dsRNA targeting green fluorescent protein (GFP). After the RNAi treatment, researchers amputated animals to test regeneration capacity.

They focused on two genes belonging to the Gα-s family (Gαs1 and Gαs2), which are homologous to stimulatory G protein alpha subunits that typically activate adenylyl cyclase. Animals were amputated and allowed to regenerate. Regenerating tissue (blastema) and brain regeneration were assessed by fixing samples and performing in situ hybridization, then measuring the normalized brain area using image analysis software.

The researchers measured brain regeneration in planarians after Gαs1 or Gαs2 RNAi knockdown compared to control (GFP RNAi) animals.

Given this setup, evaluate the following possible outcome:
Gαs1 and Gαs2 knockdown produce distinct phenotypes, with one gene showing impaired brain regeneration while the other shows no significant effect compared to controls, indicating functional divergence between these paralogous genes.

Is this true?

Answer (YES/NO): NO